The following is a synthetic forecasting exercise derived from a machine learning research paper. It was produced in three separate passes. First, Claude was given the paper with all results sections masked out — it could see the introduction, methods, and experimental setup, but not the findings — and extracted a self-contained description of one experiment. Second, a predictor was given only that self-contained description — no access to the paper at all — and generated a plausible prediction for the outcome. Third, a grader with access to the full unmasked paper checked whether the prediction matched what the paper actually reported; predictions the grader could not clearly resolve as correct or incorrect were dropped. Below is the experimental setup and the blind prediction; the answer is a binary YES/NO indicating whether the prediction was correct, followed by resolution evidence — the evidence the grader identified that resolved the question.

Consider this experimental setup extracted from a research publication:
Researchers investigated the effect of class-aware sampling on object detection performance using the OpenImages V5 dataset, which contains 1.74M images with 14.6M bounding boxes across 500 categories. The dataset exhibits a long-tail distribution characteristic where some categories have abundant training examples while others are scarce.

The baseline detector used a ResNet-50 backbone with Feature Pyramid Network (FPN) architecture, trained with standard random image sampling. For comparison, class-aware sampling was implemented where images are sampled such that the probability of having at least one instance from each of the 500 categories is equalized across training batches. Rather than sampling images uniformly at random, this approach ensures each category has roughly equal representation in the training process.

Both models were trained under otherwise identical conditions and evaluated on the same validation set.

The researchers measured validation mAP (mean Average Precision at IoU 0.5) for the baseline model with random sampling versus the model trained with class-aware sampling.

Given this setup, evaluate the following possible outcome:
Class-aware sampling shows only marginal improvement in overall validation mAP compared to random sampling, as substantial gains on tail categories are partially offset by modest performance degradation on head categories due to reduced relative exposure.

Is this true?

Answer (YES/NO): NO